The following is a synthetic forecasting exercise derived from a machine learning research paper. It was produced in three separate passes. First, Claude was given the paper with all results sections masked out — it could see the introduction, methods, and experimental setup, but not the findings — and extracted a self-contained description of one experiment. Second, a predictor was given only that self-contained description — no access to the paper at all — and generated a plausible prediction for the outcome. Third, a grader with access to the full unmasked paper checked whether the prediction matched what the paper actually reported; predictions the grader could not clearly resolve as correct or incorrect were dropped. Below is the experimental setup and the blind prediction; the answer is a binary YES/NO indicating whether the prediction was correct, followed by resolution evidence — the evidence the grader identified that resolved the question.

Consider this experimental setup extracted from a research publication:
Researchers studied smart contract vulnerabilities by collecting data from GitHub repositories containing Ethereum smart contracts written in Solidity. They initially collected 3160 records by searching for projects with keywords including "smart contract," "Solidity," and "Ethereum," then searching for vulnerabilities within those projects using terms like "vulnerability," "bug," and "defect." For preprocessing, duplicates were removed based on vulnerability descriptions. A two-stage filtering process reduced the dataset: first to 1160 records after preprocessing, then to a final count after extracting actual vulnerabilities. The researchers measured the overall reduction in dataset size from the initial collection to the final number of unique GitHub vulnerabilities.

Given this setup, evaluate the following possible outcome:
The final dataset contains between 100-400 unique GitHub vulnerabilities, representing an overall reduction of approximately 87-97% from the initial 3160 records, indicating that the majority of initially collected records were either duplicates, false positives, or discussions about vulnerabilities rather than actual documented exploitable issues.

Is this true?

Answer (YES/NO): NO